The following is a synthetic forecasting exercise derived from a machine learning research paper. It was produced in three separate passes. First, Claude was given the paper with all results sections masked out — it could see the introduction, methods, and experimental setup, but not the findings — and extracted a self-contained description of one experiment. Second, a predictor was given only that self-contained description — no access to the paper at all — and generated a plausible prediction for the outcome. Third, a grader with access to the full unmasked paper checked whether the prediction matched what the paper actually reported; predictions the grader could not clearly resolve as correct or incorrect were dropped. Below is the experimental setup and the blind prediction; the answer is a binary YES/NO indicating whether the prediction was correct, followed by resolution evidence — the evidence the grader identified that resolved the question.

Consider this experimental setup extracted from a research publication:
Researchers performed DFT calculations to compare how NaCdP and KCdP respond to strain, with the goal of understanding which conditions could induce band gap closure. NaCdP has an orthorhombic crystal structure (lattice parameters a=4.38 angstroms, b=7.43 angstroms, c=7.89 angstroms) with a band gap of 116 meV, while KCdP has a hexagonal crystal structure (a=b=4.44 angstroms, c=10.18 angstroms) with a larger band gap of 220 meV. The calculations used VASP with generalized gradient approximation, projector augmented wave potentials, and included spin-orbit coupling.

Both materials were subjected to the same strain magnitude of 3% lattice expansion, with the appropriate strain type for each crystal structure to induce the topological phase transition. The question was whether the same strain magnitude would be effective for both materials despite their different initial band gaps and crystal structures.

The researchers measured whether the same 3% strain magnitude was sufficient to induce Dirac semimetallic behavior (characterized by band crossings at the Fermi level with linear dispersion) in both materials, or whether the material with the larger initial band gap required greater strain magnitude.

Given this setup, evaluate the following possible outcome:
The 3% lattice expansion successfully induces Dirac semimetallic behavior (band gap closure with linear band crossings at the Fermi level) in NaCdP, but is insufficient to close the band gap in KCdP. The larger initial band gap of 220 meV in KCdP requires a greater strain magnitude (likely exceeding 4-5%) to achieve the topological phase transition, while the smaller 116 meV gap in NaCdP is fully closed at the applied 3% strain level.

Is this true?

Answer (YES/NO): NO